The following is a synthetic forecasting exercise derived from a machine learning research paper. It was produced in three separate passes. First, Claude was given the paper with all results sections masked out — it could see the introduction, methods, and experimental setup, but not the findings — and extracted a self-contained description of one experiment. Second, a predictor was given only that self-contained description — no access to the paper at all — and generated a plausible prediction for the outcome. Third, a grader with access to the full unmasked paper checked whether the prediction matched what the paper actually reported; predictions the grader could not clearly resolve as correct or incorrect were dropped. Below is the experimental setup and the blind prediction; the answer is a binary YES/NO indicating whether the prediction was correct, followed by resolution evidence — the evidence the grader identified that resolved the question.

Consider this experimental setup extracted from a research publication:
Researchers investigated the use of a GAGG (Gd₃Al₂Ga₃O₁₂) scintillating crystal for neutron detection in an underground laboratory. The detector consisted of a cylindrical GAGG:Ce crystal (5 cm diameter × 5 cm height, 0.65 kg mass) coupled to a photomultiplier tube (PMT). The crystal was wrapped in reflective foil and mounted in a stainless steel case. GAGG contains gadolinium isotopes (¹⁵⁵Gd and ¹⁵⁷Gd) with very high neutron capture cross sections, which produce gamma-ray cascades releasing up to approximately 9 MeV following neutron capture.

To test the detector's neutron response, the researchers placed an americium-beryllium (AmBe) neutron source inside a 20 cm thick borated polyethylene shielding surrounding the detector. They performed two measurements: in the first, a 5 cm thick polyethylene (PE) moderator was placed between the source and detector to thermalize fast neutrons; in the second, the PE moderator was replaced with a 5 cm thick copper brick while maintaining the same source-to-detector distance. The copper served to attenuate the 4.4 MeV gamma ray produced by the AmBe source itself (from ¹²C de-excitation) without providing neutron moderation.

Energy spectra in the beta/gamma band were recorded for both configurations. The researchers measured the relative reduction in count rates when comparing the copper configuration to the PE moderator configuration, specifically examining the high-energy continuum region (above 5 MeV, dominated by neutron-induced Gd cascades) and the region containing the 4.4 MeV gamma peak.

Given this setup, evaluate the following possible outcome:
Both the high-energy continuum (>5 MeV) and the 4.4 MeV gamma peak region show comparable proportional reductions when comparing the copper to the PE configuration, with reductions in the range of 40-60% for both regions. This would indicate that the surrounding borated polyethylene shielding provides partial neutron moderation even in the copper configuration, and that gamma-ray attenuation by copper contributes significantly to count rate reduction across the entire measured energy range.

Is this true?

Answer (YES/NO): NO